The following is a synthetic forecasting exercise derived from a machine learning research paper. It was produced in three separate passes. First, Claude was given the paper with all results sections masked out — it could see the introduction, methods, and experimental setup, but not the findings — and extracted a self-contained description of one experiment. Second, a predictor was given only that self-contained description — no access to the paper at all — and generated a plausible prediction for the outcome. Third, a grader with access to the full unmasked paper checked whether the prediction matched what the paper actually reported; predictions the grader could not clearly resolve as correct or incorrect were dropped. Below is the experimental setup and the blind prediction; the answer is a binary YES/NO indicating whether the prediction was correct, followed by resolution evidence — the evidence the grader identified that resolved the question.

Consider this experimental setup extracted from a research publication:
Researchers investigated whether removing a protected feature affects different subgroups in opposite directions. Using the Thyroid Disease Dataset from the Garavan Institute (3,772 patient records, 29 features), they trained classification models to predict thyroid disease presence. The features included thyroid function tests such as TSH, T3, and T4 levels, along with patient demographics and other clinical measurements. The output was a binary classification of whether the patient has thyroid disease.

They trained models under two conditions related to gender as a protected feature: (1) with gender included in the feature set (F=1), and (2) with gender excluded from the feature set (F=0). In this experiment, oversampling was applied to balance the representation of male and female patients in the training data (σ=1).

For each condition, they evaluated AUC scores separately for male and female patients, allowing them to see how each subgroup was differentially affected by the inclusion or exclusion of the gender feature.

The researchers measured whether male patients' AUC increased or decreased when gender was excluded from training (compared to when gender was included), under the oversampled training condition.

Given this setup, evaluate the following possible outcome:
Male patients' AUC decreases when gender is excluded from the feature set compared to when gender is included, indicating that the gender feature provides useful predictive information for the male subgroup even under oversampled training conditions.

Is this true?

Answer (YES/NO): NO